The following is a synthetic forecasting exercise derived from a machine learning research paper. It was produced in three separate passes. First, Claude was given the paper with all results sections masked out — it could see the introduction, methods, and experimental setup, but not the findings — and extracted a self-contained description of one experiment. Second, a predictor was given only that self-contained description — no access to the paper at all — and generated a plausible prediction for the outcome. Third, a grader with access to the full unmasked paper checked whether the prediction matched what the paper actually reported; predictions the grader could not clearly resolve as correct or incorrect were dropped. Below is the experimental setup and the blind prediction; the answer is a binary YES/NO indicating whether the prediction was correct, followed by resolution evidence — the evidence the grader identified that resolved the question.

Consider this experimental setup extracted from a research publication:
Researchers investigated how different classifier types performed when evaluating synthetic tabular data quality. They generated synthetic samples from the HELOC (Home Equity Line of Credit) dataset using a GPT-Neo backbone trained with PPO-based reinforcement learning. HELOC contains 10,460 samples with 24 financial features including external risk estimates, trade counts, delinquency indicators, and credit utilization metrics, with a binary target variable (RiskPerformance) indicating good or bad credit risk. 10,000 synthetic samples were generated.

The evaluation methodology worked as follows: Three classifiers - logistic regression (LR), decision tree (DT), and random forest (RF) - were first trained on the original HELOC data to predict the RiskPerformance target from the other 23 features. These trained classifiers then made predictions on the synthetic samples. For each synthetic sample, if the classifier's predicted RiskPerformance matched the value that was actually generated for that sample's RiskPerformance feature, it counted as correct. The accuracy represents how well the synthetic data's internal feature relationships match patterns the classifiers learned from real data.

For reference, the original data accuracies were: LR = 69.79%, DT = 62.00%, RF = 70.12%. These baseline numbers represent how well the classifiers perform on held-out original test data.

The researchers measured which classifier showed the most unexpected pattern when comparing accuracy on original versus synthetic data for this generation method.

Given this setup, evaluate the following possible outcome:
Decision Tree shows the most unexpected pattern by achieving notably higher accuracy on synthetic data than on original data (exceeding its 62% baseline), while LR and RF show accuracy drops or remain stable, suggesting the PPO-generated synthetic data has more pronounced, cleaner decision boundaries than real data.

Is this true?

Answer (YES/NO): NO